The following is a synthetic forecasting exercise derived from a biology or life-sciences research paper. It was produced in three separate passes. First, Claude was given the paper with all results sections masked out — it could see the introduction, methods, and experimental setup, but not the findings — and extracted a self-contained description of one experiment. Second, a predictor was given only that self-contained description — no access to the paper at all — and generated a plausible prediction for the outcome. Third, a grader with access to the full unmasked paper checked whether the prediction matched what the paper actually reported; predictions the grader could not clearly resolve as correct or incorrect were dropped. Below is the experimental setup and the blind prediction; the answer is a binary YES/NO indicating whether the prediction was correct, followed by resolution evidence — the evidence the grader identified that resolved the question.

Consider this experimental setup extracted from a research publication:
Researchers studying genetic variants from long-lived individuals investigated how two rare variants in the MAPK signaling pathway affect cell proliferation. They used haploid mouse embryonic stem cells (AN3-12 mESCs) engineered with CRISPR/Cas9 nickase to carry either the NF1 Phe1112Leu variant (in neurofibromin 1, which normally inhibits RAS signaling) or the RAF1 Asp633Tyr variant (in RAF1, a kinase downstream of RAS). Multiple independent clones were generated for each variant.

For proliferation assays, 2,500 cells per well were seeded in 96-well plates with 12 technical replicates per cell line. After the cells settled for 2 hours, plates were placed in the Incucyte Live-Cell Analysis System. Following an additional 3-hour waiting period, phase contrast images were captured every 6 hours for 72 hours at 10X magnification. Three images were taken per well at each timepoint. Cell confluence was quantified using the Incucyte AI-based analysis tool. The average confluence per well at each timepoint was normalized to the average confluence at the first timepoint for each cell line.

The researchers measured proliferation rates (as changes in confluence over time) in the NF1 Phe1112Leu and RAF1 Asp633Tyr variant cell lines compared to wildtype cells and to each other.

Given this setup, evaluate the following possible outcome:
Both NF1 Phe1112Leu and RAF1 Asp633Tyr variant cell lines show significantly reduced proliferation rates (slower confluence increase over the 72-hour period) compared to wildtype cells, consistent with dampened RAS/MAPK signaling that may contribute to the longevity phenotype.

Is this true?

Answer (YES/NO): NO